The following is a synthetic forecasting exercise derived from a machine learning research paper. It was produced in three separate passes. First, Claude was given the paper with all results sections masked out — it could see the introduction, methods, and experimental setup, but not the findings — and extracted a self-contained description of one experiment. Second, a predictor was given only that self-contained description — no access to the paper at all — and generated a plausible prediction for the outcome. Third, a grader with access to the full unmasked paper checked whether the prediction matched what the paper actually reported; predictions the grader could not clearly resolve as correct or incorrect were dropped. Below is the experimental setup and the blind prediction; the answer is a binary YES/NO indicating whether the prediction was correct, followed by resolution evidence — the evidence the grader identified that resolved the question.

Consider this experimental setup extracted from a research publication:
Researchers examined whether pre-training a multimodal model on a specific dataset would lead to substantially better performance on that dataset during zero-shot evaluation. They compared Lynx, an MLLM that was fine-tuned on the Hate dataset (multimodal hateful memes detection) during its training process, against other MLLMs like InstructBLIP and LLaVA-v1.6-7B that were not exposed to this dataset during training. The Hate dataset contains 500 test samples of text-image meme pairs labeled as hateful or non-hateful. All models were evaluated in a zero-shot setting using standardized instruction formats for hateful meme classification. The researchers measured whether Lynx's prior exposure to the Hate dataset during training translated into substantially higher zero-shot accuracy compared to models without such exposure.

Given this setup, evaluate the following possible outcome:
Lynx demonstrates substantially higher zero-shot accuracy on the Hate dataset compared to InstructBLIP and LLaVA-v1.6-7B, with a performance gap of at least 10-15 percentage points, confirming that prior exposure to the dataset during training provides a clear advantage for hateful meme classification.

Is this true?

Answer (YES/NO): NO